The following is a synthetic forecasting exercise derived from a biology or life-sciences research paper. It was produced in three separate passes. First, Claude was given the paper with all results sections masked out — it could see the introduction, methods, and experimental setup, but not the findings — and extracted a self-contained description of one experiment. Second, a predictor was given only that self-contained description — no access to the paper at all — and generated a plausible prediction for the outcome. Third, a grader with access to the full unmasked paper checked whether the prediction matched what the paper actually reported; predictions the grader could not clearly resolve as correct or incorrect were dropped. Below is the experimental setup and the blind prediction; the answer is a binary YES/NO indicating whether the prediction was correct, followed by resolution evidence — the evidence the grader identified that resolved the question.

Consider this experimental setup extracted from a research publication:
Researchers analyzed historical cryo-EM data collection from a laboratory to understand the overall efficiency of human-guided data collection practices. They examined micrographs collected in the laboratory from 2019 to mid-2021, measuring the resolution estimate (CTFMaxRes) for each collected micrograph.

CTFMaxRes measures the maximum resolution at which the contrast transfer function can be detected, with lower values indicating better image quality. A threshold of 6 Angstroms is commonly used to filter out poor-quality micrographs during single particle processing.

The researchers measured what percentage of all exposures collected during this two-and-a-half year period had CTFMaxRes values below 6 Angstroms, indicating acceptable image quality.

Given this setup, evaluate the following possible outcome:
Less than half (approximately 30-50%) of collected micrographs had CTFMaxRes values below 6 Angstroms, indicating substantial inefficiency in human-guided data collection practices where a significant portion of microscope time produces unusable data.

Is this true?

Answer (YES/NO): NO